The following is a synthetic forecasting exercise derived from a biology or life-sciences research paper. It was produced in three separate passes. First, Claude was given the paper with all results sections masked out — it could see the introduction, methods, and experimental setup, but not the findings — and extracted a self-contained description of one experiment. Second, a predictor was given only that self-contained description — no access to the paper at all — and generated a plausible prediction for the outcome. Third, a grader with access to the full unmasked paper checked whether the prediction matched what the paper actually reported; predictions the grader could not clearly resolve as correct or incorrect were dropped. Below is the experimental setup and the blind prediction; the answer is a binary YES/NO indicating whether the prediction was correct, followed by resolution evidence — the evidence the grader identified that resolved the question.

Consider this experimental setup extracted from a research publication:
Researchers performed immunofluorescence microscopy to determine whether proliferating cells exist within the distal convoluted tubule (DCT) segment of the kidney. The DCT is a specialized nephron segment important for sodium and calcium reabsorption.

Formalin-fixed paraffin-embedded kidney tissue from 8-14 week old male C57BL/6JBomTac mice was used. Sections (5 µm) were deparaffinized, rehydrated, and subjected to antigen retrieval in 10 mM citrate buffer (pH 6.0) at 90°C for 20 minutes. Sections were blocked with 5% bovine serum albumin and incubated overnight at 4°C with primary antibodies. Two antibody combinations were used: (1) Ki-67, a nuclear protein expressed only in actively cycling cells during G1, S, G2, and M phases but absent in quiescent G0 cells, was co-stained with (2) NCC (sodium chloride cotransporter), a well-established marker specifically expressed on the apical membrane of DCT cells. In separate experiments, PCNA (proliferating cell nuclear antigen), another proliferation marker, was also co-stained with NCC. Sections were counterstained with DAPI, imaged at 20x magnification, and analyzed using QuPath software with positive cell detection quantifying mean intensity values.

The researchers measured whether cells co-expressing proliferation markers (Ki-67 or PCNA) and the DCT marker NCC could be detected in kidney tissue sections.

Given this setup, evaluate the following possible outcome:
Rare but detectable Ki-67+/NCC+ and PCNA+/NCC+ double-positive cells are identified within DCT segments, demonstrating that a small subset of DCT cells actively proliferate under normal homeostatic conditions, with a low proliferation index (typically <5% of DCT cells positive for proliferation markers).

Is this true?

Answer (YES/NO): NO